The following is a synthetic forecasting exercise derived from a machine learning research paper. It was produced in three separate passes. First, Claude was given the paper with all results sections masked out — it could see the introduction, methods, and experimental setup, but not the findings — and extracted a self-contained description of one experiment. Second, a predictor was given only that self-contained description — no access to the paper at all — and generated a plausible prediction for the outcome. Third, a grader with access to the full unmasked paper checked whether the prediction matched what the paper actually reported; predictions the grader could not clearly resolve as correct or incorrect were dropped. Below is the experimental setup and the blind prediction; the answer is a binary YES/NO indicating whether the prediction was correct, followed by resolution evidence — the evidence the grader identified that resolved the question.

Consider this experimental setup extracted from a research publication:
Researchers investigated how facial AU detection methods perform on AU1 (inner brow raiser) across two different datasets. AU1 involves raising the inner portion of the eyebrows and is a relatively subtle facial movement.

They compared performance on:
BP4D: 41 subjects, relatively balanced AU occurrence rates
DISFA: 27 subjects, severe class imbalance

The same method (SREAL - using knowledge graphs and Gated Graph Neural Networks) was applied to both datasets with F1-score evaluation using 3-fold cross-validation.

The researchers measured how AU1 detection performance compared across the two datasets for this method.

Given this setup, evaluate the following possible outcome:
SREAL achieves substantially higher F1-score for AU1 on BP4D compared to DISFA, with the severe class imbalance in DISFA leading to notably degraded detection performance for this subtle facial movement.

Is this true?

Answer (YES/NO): NO